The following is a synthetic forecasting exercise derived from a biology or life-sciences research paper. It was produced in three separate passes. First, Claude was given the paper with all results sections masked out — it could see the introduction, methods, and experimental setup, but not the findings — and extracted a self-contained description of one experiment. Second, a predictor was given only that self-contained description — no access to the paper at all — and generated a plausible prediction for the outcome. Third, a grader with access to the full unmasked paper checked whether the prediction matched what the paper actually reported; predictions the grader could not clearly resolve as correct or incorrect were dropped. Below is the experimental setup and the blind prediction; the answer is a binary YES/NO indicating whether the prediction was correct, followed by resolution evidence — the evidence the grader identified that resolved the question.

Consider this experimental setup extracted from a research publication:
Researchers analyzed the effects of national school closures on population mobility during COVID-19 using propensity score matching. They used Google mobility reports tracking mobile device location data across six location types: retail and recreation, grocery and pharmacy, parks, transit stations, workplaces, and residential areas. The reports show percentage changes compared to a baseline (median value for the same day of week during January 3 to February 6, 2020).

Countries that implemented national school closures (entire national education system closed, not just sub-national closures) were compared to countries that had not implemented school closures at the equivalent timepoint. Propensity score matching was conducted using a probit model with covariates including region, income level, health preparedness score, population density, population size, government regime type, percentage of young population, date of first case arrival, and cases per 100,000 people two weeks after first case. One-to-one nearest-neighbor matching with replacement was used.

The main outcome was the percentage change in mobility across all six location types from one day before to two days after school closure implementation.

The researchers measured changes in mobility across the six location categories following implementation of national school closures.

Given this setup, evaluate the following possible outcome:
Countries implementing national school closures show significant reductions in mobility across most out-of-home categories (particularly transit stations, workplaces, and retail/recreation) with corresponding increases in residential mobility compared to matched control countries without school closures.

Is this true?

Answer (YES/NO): NO